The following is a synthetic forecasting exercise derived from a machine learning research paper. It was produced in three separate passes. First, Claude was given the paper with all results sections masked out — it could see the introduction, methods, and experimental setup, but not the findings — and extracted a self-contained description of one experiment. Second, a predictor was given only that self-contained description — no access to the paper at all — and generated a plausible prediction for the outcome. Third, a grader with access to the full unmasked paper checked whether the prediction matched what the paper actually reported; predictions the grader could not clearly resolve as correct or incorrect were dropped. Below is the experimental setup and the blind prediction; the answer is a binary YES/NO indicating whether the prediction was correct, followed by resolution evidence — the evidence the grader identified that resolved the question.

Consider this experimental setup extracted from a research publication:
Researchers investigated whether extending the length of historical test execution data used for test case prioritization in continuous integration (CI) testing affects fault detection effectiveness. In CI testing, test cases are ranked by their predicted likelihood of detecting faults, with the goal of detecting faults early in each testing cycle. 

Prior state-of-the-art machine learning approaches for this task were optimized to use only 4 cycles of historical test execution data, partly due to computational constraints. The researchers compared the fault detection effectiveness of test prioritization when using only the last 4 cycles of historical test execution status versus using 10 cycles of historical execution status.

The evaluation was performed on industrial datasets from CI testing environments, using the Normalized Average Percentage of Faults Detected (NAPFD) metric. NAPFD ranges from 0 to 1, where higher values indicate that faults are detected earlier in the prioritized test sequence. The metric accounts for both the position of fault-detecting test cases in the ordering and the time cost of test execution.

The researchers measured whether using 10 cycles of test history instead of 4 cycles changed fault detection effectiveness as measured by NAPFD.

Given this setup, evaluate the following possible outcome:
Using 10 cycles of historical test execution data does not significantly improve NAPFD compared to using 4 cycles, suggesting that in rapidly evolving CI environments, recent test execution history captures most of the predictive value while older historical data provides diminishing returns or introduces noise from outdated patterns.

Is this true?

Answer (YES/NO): NO